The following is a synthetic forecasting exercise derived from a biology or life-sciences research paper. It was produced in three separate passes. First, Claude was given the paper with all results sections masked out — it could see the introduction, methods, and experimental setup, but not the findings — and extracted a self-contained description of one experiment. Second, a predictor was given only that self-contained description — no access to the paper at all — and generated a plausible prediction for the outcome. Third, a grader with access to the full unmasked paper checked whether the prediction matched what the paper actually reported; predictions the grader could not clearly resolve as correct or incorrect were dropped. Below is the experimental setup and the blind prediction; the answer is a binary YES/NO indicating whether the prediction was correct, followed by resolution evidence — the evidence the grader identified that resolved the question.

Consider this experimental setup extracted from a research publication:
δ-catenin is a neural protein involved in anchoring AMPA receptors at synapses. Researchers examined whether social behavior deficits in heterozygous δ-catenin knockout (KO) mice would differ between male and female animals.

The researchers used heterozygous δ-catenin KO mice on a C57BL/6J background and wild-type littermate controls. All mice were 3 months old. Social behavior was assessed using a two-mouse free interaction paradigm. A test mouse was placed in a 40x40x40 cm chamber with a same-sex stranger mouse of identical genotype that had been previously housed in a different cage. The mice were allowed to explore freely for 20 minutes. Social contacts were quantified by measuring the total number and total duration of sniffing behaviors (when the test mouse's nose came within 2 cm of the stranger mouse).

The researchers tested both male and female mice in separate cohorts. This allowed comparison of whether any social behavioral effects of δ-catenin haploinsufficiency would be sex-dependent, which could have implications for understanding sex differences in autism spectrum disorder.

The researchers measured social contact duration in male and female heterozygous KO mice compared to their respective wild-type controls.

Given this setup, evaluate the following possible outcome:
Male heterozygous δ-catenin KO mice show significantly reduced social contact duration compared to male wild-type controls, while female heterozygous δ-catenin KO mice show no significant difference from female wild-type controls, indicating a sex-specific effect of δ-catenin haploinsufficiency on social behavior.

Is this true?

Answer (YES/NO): NO